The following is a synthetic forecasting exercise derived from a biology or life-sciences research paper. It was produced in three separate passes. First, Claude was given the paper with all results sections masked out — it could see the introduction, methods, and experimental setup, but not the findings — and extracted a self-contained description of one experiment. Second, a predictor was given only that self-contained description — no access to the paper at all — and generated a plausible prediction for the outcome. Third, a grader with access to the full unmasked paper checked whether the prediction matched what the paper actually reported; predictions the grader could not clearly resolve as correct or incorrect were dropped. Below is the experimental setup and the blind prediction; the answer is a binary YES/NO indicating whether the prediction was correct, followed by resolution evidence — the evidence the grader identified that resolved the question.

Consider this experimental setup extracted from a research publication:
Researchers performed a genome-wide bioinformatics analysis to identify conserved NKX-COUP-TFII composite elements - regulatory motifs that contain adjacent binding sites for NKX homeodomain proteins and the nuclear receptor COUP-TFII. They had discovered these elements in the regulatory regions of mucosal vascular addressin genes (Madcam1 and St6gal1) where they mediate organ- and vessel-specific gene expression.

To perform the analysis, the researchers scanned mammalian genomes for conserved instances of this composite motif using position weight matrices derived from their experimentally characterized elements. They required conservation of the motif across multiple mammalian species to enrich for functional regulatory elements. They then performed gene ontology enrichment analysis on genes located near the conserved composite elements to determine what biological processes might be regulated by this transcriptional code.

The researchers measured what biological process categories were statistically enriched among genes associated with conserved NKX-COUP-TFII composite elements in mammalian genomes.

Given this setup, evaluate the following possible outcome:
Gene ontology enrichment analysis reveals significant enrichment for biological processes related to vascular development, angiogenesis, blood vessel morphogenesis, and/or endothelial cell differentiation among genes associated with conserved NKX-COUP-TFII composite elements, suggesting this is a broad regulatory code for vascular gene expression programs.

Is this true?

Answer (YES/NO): NO